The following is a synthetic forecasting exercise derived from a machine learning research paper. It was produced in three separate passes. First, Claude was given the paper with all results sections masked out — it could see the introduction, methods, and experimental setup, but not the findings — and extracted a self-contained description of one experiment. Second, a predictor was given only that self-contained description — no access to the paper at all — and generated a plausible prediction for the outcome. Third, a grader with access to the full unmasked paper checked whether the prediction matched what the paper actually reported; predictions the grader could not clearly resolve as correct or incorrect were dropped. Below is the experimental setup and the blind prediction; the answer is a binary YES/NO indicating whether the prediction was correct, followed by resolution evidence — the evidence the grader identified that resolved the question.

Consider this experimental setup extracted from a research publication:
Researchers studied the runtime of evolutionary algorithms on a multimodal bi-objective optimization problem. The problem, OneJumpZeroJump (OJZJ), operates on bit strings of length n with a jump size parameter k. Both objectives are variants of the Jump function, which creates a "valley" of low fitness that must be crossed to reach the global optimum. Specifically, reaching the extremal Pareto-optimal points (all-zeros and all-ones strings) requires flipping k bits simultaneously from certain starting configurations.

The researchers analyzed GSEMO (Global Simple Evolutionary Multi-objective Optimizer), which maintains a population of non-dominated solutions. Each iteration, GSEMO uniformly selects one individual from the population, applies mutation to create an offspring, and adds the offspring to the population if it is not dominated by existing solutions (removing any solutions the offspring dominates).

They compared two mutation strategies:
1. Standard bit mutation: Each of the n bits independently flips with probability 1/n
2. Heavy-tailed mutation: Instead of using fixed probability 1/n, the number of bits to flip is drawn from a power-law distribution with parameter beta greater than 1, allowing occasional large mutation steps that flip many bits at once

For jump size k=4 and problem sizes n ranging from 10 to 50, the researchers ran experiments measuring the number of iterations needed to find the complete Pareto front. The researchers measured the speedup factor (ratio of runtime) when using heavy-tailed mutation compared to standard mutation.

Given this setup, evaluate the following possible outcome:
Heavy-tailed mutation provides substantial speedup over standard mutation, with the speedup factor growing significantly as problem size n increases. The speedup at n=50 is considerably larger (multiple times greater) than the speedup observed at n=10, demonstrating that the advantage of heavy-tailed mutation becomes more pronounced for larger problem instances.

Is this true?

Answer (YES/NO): NO